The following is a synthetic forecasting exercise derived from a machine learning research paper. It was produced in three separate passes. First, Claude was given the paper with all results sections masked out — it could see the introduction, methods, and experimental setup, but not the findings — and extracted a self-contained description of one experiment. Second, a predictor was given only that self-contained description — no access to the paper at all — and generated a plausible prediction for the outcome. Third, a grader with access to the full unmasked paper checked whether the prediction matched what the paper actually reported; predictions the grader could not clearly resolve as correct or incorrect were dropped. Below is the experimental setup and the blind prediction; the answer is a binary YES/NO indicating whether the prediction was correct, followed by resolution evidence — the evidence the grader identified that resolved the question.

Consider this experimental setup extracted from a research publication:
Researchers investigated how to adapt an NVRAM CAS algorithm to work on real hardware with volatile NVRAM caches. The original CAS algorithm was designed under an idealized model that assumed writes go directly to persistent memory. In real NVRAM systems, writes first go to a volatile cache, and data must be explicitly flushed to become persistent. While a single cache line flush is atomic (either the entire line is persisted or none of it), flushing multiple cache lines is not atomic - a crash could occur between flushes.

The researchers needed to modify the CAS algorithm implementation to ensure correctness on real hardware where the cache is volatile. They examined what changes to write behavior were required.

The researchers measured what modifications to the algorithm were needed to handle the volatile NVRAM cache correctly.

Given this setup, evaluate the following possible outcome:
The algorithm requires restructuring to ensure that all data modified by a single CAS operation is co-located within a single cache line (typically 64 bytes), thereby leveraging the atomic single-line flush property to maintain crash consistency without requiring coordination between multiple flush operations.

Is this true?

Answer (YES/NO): NO